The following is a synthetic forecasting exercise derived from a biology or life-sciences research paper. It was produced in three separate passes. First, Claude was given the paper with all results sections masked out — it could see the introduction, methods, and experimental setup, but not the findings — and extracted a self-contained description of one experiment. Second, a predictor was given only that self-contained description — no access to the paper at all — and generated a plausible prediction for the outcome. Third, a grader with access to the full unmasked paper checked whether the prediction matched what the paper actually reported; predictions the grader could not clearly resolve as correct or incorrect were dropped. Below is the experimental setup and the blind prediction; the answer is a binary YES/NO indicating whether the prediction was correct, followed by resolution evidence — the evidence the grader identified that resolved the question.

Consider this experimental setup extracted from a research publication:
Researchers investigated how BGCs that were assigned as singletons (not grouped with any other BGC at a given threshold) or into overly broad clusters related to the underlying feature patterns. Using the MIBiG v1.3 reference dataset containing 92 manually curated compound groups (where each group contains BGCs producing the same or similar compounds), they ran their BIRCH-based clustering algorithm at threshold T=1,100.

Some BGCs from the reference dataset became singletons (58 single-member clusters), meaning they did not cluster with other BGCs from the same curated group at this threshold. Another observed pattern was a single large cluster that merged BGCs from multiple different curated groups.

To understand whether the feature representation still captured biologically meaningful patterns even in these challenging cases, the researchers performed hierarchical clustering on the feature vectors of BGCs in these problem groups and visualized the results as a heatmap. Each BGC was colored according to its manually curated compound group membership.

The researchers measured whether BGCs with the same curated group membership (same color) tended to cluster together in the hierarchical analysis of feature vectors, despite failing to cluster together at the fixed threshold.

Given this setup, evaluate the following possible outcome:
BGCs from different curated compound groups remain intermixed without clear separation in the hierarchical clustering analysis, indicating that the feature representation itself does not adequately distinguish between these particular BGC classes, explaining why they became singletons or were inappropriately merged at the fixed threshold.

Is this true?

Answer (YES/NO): NO